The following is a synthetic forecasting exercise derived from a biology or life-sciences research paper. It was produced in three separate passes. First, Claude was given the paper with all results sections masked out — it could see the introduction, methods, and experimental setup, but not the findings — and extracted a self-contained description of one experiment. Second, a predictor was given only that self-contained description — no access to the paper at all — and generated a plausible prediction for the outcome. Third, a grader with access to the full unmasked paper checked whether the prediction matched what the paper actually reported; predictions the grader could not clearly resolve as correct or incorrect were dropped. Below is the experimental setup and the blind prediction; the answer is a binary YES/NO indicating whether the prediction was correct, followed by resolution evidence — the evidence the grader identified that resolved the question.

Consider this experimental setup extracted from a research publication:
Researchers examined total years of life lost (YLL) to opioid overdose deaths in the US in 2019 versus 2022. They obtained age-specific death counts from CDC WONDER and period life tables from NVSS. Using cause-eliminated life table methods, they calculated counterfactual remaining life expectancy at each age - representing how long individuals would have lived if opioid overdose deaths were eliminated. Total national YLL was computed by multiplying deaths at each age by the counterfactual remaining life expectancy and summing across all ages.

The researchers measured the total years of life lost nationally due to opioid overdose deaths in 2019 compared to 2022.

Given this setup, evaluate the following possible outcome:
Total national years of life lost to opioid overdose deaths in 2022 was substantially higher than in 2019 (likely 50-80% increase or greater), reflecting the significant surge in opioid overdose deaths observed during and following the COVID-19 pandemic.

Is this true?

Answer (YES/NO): YES